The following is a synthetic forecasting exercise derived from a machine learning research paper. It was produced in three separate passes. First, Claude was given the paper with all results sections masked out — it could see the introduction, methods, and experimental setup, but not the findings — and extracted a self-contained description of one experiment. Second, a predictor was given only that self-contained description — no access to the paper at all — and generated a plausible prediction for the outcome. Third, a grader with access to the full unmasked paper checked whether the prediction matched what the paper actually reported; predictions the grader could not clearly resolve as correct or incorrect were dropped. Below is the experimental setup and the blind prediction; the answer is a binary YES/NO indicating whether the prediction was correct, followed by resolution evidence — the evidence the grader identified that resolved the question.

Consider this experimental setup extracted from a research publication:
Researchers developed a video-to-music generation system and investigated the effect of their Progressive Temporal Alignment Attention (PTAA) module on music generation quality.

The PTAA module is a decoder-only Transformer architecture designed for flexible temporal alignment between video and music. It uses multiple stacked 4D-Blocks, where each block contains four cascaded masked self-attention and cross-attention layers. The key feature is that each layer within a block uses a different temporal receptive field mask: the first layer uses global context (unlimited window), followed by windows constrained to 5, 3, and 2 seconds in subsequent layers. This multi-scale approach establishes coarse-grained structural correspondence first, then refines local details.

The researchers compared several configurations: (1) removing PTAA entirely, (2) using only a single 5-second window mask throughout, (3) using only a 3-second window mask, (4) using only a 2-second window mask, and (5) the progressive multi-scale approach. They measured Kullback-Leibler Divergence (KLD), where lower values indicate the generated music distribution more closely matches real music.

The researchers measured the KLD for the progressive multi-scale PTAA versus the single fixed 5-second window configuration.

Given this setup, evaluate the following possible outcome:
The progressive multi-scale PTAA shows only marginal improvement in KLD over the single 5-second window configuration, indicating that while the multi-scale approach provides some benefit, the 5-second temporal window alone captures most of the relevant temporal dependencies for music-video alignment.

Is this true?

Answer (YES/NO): NO